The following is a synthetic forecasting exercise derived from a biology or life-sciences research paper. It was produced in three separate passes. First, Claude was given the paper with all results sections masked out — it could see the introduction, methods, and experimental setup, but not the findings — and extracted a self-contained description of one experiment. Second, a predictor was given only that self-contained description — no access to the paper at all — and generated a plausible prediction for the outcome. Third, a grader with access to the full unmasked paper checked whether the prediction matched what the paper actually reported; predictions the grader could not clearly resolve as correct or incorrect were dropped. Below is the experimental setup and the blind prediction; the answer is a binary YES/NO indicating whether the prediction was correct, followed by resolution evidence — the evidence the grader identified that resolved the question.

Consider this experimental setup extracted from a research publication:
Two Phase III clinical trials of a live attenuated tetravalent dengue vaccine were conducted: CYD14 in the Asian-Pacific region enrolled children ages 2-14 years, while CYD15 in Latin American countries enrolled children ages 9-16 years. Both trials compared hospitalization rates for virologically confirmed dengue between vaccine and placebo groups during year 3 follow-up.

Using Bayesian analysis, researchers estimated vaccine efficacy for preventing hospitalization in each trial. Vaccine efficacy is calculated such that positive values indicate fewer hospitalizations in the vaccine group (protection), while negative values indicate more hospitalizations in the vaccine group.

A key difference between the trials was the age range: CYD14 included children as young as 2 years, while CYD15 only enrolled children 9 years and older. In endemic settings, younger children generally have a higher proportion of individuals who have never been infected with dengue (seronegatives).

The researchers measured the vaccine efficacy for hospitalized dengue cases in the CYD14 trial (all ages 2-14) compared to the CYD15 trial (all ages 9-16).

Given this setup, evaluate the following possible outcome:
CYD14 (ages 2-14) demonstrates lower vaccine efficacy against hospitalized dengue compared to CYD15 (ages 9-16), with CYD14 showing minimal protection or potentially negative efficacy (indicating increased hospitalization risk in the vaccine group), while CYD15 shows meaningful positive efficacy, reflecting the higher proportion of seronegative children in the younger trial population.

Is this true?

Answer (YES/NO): YES